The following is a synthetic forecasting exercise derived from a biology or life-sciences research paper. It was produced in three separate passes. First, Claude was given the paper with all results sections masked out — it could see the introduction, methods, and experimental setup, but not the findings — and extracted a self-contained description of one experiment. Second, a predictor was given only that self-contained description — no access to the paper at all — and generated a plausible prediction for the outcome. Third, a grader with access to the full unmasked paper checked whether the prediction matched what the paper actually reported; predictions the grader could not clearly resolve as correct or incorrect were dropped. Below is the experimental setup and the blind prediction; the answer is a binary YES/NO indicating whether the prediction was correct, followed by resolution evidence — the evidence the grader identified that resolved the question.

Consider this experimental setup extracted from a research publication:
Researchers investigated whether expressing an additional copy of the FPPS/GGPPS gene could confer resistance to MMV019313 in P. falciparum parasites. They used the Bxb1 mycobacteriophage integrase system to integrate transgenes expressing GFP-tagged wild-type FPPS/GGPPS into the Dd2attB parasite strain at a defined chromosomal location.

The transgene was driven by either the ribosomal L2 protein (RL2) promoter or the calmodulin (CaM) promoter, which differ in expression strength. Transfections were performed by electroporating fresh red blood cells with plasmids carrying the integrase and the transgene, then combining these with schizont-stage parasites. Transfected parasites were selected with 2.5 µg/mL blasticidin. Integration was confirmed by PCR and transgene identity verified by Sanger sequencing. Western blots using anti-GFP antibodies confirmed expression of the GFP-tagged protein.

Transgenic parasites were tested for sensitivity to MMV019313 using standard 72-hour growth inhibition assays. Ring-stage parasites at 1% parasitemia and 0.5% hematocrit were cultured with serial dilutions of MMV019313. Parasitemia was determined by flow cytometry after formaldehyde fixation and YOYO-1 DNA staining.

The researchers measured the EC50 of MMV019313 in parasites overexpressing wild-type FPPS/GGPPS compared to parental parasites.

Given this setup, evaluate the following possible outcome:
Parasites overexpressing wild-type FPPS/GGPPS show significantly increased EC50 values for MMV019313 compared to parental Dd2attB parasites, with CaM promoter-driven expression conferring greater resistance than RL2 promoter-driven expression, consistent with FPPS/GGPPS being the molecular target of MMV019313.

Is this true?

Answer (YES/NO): YES